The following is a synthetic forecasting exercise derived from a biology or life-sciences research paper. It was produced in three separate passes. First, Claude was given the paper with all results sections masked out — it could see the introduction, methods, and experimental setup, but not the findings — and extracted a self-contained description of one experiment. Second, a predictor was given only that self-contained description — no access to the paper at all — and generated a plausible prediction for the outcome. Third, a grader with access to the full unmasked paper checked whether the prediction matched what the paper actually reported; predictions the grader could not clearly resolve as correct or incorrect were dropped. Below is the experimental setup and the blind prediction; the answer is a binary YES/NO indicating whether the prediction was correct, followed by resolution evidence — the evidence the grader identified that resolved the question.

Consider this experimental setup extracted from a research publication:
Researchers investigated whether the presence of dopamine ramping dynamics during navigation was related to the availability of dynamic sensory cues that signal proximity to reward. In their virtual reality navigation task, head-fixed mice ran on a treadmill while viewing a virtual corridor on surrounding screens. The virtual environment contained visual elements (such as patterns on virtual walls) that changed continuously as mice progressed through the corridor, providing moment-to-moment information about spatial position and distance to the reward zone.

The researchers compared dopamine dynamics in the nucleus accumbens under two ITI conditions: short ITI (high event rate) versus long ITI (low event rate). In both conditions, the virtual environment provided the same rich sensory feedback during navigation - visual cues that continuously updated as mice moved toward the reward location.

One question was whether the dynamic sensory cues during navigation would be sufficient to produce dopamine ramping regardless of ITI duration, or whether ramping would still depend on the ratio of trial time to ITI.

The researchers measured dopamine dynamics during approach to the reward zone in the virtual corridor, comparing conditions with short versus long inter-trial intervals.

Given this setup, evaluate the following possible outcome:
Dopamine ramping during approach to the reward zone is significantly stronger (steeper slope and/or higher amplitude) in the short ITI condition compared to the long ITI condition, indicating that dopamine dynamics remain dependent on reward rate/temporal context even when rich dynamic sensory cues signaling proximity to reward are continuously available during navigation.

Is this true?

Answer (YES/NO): YES